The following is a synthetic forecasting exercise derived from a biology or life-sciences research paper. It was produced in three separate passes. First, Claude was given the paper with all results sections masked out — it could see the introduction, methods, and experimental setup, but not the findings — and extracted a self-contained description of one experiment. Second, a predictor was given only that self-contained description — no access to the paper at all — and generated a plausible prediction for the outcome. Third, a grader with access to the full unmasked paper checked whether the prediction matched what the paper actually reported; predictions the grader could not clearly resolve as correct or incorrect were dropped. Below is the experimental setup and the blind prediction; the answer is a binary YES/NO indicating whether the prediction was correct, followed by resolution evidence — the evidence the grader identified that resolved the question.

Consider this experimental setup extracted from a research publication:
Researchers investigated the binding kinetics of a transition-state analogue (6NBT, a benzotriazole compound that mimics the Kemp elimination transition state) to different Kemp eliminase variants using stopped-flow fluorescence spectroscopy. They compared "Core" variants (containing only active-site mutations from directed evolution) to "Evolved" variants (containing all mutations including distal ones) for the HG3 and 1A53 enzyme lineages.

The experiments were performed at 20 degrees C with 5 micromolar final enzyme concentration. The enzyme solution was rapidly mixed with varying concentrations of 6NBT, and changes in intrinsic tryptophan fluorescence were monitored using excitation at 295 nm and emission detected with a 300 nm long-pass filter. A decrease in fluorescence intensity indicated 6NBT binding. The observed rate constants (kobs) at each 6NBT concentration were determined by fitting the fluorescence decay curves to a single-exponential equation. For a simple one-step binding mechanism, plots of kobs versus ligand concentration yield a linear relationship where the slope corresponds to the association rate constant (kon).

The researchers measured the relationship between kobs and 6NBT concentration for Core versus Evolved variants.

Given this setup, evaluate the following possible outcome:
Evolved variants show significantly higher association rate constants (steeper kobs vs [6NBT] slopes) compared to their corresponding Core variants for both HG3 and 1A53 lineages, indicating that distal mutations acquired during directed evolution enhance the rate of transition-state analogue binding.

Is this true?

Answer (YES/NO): NO